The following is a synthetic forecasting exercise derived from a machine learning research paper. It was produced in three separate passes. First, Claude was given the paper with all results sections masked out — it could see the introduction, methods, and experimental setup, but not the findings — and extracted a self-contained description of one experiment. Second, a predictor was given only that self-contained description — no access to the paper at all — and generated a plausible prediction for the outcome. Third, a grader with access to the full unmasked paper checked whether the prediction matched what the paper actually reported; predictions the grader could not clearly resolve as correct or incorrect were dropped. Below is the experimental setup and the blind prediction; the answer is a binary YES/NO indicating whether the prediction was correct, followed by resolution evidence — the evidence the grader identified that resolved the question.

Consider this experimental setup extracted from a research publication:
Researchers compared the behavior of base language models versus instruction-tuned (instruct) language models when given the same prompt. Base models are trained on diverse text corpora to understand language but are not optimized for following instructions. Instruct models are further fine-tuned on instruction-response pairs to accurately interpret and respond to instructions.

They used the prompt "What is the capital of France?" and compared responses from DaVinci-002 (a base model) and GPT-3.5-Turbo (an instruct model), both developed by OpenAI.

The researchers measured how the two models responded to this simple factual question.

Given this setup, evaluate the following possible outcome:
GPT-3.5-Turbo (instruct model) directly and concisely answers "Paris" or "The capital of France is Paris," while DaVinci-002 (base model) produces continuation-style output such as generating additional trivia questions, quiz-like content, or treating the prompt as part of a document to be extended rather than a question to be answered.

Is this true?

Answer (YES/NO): YES